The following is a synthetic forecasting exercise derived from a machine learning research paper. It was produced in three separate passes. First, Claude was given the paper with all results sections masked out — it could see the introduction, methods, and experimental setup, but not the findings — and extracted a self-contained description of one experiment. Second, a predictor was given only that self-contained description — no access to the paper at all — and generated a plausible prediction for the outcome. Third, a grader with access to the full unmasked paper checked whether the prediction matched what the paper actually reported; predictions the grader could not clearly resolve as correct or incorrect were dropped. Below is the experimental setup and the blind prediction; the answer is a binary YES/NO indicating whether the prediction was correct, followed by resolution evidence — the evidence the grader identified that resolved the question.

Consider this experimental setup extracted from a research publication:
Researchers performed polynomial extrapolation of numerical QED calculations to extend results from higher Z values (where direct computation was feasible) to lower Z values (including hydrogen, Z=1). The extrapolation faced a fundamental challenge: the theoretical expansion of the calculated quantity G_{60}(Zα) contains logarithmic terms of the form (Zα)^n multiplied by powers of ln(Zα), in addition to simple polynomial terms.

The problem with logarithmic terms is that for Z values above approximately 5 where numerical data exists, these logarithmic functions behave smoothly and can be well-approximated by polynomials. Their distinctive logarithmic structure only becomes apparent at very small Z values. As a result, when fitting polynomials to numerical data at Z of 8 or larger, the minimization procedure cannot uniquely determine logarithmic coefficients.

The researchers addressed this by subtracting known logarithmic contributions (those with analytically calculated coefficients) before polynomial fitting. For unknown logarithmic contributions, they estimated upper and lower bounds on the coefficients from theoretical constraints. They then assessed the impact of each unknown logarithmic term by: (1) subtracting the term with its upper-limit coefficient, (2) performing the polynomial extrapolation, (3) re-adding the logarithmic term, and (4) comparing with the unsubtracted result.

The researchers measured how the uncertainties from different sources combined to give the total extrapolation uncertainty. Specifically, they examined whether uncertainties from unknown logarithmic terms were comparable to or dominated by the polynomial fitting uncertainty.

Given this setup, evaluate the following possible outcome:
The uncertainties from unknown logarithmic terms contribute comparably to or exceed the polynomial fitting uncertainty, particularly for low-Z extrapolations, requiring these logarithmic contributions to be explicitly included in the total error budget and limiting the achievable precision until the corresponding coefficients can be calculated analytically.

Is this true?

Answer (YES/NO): YES